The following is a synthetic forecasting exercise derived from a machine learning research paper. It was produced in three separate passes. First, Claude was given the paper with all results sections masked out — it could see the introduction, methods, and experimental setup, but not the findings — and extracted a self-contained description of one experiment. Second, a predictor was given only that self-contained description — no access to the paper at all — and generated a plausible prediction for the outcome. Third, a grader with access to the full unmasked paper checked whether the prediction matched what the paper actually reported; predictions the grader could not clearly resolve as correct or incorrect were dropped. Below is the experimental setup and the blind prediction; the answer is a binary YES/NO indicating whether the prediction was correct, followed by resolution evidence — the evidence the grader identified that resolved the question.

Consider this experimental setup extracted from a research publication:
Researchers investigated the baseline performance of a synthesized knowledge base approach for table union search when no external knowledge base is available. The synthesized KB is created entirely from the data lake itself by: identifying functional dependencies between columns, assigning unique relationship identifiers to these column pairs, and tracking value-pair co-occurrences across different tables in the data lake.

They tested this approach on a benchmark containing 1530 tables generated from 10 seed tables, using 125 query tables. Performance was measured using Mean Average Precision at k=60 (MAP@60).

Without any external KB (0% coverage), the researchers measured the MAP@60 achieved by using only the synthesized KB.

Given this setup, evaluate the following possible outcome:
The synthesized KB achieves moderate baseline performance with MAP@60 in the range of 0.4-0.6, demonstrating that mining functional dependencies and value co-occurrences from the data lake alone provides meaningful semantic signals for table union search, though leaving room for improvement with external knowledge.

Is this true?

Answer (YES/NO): NO